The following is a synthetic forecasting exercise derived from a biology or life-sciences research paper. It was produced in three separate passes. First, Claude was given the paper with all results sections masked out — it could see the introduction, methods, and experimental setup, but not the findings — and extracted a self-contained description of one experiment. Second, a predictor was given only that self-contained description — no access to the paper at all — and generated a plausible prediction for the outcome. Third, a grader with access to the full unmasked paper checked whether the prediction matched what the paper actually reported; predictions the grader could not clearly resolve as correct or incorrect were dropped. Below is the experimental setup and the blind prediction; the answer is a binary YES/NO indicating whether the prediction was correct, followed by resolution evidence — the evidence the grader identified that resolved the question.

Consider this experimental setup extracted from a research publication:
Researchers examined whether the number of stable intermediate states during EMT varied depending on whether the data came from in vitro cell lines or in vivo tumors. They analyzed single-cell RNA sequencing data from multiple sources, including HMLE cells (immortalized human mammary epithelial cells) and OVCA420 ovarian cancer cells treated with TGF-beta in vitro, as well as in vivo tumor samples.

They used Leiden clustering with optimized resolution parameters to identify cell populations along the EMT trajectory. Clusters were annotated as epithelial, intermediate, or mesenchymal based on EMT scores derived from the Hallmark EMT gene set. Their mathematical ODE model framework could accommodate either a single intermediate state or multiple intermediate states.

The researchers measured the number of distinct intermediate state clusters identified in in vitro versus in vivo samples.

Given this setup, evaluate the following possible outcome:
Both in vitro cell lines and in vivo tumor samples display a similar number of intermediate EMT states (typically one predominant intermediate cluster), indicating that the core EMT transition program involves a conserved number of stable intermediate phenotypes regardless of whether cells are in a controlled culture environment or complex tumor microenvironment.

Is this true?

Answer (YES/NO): NO